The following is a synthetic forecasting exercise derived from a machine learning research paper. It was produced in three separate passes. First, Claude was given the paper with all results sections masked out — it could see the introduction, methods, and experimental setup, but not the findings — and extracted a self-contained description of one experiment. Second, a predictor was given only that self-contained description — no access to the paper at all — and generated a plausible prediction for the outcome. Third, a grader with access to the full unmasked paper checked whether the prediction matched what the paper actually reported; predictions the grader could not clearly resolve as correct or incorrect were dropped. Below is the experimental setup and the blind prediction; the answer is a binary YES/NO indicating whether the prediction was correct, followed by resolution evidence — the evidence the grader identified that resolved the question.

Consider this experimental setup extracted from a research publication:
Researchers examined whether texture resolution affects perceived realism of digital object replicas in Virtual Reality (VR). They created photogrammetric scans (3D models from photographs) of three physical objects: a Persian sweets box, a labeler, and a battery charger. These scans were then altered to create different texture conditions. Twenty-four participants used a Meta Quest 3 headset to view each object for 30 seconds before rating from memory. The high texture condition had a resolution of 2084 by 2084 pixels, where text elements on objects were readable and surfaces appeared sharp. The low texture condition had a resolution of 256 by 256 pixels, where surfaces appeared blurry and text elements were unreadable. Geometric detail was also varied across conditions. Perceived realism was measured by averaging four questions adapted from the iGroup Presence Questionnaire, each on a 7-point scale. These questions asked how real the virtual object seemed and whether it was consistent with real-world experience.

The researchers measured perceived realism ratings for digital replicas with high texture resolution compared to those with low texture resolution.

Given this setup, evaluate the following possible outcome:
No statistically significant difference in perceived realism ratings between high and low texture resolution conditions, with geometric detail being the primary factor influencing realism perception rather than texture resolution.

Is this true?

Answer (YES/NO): NO